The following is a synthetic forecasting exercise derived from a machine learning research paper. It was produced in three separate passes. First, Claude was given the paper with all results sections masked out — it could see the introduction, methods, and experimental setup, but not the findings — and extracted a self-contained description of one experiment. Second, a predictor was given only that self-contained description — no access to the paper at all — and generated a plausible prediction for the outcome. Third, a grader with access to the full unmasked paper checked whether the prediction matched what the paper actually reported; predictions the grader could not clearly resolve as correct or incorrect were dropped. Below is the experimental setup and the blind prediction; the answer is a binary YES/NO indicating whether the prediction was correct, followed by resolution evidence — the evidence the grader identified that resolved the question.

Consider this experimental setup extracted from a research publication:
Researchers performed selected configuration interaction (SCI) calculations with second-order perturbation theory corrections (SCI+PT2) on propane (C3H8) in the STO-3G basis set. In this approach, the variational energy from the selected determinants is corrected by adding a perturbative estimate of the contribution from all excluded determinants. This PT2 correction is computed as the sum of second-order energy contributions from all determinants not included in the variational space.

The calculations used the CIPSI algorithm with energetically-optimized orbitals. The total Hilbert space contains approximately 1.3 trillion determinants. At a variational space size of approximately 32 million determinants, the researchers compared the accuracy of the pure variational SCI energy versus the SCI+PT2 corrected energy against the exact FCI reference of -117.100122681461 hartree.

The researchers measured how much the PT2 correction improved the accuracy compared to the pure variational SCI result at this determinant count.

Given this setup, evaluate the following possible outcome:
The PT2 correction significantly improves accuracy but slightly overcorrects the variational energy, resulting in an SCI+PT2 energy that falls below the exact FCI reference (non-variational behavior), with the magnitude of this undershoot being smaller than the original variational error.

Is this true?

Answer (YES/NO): NO